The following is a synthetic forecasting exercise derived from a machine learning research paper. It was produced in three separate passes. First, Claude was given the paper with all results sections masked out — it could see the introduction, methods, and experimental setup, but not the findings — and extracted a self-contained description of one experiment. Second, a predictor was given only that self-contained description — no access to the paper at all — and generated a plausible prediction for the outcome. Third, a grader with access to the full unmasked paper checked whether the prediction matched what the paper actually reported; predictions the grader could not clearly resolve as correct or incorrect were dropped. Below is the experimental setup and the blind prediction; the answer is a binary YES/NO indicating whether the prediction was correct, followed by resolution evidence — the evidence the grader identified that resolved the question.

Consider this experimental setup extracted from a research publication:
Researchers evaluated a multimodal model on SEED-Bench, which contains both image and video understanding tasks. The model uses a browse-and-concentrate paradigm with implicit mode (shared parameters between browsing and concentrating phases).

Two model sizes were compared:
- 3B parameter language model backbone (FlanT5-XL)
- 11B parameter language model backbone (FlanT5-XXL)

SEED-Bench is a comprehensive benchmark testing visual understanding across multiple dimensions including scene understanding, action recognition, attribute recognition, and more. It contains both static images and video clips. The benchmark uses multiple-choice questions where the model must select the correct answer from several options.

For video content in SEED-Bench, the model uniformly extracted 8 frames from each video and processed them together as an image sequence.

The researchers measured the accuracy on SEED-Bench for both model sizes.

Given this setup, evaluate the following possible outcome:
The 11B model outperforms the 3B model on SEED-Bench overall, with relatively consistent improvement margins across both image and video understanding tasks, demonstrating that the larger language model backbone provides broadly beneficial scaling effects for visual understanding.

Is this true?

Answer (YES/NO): YES